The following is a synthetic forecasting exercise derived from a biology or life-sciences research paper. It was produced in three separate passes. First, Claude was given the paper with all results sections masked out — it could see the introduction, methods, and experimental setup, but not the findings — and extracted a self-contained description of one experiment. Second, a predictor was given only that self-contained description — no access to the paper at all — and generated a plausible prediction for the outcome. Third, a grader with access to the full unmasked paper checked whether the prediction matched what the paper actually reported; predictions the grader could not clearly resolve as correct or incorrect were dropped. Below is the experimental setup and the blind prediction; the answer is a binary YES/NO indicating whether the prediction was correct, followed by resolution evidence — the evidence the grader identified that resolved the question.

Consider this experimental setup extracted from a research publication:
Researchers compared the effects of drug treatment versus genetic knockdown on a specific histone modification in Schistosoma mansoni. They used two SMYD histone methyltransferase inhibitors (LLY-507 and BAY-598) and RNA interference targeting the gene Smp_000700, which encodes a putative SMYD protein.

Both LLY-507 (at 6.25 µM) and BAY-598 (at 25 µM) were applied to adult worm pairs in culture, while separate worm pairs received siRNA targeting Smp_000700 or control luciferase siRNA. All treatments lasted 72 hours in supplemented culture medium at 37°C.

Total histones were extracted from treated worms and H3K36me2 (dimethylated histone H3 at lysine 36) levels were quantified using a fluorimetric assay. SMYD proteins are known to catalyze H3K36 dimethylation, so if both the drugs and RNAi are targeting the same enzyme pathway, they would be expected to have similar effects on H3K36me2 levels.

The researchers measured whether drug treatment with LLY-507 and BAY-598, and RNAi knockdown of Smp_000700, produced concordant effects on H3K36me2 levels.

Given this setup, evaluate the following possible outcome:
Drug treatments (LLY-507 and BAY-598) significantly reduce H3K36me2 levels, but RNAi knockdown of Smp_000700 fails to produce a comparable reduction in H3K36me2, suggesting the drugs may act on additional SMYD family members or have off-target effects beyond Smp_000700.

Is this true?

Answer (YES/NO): NO